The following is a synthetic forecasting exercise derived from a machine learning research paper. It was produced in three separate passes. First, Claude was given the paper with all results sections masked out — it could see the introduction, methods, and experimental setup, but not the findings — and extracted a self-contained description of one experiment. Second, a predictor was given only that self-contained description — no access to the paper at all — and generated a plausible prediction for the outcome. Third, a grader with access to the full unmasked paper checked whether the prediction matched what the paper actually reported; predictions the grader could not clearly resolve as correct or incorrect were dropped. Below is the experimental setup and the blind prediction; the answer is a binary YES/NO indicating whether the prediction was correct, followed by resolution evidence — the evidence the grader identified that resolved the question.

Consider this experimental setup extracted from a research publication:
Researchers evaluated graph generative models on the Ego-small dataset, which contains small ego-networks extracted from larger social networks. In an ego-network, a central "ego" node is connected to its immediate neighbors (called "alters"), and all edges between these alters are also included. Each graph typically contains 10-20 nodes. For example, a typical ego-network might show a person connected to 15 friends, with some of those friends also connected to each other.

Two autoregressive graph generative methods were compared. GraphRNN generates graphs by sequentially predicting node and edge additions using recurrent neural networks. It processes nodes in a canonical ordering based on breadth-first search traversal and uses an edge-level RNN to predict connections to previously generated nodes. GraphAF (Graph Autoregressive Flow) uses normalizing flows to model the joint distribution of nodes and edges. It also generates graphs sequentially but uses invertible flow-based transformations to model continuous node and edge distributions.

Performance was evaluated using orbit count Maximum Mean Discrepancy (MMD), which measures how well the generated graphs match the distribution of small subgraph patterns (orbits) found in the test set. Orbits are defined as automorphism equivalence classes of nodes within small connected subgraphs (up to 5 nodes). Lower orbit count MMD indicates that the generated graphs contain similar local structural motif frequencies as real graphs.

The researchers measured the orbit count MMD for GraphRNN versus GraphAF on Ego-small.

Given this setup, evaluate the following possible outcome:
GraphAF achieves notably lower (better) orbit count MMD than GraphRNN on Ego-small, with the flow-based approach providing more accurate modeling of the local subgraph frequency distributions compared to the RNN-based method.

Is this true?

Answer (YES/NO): YES